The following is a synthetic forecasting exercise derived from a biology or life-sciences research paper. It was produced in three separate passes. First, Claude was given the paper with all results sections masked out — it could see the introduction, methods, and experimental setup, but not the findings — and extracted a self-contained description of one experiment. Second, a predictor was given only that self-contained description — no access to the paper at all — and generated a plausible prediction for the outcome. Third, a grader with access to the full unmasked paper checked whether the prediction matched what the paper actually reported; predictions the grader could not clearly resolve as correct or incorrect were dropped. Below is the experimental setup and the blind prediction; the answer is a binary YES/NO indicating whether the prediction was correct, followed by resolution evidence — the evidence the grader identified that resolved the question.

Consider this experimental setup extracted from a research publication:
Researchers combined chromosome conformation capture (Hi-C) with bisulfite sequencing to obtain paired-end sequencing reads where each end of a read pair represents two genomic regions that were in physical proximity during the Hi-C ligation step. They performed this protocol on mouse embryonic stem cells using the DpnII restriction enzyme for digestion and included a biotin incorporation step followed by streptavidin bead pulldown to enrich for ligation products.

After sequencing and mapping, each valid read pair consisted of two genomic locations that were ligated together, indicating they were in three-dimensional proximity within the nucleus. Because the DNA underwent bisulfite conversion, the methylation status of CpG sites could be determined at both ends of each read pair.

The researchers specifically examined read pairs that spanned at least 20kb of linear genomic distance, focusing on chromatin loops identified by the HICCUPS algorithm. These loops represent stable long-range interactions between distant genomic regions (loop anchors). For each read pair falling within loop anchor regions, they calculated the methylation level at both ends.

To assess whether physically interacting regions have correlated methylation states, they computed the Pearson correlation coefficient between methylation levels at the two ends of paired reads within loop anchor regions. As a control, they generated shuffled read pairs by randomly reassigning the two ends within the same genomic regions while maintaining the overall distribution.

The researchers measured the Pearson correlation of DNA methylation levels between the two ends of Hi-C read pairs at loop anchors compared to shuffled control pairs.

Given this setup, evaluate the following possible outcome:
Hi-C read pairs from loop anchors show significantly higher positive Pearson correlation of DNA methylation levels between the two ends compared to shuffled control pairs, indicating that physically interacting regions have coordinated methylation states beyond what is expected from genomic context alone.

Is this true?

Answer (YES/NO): YES